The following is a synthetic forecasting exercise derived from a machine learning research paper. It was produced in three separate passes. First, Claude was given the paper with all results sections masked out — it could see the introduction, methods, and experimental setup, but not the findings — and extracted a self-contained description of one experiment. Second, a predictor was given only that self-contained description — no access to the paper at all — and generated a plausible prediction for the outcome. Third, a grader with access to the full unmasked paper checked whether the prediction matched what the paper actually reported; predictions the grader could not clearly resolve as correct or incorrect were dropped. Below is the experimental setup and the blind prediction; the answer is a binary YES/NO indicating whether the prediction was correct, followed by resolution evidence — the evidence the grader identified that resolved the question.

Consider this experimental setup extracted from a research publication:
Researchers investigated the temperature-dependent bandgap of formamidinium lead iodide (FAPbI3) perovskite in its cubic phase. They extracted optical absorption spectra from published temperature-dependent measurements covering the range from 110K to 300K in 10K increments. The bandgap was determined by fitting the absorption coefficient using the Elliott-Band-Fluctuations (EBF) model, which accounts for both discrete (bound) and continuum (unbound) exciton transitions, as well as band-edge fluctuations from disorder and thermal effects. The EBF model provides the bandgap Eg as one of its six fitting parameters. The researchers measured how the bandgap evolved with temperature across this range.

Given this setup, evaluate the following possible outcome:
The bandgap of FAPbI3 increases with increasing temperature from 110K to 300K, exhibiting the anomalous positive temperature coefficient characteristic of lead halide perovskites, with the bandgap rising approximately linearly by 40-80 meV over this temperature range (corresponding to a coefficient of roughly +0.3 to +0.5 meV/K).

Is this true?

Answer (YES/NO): NO